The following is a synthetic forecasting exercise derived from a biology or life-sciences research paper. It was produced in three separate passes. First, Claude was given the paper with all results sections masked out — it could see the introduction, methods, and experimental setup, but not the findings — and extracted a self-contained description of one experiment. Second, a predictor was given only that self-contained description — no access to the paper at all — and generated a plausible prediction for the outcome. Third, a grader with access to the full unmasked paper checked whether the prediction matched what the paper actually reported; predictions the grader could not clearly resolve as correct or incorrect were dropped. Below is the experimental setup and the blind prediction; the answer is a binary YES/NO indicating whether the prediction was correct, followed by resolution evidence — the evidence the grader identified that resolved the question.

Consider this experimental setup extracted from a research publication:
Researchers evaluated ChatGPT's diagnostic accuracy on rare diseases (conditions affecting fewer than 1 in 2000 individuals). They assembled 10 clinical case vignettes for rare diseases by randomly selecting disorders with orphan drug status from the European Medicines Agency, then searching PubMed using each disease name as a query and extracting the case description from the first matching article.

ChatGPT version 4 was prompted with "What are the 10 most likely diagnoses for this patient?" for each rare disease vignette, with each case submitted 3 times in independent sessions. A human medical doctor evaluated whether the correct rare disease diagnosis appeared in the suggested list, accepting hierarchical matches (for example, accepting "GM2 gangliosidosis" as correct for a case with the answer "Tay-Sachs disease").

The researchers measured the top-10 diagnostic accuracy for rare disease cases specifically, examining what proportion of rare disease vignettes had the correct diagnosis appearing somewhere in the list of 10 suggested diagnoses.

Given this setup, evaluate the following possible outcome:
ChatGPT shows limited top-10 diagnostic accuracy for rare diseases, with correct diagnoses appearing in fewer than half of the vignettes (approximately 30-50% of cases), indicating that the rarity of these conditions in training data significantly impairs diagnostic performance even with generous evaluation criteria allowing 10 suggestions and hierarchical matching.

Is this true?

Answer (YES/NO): NO